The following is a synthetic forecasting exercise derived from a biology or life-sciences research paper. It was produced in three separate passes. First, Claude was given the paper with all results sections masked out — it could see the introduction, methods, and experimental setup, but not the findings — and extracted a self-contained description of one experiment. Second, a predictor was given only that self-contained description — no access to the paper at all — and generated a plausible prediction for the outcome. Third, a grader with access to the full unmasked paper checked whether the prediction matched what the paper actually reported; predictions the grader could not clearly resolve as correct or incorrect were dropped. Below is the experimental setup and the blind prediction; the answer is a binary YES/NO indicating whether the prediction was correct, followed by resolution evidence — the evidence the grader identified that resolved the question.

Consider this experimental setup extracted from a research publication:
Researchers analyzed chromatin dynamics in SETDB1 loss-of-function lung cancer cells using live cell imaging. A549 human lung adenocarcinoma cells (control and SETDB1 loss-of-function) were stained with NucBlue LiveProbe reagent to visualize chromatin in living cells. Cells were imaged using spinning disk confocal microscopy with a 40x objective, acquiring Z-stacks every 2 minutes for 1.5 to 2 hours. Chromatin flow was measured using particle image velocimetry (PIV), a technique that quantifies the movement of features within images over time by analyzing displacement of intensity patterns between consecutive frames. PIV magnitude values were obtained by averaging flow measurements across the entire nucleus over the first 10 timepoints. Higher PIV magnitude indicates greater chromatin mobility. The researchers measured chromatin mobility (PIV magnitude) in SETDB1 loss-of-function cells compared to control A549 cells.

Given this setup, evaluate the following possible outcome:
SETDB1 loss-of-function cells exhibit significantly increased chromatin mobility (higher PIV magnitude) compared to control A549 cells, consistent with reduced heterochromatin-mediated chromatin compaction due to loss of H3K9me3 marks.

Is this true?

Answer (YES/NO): NO